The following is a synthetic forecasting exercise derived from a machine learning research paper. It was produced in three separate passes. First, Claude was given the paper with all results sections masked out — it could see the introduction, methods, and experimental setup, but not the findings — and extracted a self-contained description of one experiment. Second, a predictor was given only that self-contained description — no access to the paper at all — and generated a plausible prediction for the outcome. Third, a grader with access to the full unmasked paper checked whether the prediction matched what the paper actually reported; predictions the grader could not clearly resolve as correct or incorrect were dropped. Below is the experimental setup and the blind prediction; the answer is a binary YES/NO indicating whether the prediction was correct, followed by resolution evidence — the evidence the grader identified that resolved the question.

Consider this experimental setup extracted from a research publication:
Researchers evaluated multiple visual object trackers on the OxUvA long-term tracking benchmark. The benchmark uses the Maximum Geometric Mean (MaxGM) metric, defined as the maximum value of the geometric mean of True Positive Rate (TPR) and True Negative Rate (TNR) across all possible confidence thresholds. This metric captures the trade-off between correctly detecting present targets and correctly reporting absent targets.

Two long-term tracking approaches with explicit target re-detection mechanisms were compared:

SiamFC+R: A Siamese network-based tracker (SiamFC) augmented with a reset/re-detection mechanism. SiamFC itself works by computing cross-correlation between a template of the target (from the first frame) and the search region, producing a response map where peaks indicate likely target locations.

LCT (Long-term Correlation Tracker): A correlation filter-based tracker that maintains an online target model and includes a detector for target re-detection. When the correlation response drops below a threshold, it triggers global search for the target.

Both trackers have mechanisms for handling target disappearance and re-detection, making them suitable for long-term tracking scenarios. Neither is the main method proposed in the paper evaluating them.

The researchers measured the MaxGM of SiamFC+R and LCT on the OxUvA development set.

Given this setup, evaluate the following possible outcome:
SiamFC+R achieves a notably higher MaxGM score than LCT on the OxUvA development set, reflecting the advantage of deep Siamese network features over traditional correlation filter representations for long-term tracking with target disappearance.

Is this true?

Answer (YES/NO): YES